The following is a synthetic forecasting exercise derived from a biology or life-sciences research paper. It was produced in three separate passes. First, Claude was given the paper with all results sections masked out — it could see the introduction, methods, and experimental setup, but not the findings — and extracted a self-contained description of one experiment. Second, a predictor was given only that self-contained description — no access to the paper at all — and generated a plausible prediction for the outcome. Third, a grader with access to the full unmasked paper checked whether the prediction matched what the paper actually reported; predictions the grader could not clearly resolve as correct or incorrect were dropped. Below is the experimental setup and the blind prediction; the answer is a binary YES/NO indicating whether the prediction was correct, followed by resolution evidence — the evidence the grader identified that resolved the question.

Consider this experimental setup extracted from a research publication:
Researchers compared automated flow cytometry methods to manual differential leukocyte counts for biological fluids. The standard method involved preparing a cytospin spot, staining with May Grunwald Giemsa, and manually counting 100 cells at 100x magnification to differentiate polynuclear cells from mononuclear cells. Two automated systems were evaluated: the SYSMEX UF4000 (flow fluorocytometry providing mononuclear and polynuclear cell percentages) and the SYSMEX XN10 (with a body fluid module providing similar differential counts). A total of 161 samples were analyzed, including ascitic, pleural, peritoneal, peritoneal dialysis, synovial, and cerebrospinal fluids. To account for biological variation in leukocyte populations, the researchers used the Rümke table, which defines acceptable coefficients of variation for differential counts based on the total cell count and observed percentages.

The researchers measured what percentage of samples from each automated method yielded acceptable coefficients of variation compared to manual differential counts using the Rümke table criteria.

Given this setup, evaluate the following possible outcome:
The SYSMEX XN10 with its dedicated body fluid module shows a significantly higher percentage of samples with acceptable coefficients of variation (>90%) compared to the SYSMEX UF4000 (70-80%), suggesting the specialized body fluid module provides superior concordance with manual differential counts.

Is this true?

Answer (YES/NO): NO